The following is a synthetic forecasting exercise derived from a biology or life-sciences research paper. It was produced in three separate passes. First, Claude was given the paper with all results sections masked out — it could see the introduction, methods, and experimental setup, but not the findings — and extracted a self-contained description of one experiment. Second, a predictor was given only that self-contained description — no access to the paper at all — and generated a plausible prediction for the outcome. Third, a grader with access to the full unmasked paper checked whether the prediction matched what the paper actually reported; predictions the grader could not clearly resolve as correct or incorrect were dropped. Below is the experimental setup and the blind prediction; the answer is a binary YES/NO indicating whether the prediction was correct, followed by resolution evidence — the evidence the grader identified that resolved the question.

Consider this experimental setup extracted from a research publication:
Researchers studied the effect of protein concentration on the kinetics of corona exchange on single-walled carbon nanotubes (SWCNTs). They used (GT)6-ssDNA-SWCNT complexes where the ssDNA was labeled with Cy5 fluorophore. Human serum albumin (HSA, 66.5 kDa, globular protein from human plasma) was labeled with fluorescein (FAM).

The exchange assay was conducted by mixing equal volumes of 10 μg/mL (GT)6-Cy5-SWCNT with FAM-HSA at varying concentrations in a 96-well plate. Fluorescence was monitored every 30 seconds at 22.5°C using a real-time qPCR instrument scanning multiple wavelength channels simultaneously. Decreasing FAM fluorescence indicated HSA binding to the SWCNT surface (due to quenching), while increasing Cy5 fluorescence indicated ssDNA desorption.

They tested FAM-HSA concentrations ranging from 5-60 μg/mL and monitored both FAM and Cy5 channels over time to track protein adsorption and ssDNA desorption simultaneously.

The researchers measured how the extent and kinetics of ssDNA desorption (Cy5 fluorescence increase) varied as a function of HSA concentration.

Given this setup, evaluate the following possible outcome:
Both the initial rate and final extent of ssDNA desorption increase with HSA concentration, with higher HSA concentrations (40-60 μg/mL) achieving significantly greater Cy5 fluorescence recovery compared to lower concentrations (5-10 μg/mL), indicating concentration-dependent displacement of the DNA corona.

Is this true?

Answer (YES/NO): NO